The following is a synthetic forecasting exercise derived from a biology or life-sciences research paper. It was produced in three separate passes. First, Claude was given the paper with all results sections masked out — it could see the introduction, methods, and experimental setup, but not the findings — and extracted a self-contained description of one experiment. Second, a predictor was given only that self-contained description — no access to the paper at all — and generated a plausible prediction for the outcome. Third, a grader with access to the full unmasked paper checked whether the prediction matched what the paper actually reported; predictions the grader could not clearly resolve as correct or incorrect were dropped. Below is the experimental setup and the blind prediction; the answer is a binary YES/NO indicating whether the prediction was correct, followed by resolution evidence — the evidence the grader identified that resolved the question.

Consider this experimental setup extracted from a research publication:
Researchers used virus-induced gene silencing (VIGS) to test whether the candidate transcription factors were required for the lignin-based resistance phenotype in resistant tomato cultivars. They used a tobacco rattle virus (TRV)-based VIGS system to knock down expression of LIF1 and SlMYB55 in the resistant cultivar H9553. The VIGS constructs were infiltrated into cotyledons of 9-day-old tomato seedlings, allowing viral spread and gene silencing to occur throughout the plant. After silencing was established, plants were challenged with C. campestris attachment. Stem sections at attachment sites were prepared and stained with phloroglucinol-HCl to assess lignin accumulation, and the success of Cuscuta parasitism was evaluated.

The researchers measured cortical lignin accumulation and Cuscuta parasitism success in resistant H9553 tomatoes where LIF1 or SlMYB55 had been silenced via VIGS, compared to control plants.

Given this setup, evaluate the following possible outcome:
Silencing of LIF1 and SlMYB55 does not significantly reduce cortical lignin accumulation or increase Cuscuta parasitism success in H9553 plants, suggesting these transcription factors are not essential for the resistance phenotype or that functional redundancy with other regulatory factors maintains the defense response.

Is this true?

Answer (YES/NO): NO